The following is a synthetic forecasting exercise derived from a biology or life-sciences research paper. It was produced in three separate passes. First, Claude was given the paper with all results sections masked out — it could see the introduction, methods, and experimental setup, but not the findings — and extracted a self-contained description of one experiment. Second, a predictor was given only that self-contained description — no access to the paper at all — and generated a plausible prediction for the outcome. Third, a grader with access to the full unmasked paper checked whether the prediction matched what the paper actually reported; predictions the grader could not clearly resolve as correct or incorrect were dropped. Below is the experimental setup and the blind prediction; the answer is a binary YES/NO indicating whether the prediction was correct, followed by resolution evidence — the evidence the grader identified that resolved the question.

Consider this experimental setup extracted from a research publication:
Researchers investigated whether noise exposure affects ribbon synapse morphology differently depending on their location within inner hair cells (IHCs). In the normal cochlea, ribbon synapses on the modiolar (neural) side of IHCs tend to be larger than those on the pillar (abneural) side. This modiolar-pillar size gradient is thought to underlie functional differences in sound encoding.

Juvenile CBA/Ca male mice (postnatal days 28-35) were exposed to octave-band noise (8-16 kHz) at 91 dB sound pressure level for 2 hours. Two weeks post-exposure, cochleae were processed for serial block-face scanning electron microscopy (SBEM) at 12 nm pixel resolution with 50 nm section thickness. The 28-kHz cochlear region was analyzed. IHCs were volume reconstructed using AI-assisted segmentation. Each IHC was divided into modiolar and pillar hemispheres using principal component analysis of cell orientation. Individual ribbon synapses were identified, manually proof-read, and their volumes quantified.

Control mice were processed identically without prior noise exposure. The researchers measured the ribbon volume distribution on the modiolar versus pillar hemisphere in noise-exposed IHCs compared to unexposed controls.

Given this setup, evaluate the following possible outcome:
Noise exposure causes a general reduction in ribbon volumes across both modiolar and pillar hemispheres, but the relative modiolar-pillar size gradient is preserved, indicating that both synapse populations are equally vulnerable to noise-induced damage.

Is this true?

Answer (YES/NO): NO